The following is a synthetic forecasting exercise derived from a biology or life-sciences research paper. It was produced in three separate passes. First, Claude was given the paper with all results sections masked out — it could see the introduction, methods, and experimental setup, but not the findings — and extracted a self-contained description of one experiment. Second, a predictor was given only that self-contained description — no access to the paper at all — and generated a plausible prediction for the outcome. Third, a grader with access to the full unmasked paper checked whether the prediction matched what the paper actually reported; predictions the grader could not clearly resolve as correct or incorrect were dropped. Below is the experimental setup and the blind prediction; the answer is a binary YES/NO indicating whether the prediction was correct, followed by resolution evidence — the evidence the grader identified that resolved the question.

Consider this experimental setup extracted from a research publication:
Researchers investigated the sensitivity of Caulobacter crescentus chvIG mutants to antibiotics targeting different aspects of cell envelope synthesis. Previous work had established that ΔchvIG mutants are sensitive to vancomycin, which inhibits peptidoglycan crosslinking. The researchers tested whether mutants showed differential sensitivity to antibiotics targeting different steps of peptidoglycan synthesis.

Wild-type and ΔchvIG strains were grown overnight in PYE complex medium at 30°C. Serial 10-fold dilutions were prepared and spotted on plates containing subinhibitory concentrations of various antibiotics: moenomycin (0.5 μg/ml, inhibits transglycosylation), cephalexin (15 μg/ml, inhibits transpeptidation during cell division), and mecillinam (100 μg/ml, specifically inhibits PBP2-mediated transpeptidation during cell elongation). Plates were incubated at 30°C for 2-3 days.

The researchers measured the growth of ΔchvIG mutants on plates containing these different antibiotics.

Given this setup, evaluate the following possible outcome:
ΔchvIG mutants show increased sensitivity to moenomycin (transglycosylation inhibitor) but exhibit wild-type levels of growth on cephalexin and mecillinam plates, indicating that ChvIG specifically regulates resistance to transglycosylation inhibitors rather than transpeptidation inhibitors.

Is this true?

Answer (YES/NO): NO